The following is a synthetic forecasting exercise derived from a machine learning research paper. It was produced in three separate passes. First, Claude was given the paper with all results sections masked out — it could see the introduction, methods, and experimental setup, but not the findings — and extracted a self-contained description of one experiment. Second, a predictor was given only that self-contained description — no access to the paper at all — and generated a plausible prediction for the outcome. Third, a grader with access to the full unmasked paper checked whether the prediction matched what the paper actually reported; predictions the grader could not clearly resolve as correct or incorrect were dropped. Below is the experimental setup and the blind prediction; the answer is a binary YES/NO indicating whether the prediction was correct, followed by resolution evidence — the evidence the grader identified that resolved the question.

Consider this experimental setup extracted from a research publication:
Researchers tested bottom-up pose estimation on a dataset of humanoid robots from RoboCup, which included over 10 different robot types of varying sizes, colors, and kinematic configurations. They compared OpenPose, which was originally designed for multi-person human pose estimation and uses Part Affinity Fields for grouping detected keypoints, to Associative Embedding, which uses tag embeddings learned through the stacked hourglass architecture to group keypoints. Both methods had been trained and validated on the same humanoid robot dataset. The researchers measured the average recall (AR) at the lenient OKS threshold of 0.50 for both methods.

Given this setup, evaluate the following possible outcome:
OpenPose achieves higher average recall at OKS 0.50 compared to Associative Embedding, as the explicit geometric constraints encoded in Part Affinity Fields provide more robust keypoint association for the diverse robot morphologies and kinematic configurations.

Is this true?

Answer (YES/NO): YES